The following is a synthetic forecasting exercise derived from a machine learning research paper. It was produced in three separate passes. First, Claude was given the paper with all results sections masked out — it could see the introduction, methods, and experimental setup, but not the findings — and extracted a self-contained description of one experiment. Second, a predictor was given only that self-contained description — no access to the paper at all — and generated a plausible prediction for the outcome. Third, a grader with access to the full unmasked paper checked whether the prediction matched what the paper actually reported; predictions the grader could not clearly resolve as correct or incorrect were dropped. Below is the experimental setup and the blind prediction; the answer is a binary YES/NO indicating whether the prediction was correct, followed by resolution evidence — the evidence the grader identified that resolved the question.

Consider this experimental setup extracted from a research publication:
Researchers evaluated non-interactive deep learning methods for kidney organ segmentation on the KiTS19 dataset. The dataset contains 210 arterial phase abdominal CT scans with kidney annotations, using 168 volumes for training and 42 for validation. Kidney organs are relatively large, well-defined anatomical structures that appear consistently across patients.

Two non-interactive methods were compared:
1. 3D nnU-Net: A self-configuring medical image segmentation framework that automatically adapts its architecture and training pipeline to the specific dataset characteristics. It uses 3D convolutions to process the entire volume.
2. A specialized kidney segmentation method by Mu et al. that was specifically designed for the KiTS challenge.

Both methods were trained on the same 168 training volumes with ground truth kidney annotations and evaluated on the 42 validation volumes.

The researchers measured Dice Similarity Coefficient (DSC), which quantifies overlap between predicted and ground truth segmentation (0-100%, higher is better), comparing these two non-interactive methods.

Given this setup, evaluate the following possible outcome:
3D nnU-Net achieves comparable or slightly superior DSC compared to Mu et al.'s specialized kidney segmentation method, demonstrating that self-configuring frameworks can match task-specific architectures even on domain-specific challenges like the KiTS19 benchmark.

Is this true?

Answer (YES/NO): NO